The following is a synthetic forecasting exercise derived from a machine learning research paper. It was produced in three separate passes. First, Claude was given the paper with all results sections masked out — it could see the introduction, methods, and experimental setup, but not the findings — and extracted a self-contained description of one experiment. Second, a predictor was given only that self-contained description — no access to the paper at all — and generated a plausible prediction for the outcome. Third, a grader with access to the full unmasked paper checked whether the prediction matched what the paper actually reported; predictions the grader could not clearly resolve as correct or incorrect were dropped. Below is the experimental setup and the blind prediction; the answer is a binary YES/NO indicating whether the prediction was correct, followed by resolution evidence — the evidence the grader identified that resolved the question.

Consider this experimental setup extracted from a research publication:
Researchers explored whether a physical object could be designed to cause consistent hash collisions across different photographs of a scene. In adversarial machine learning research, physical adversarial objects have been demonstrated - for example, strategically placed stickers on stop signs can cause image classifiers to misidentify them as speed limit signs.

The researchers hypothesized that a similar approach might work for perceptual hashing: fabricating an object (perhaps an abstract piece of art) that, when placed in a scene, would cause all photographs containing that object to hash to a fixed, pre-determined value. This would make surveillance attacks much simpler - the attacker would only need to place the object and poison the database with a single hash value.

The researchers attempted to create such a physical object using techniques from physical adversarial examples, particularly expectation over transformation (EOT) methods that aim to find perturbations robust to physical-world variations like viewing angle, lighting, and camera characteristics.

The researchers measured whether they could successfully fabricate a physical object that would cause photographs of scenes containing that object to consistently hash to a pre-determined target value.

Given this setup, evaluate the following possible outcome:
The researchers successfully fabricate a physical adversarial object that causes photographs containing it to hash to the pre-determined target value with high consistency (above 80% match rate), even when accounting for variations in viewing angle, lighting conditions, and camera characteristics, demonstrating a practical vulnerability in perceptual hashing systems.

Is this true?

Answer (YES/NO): NO